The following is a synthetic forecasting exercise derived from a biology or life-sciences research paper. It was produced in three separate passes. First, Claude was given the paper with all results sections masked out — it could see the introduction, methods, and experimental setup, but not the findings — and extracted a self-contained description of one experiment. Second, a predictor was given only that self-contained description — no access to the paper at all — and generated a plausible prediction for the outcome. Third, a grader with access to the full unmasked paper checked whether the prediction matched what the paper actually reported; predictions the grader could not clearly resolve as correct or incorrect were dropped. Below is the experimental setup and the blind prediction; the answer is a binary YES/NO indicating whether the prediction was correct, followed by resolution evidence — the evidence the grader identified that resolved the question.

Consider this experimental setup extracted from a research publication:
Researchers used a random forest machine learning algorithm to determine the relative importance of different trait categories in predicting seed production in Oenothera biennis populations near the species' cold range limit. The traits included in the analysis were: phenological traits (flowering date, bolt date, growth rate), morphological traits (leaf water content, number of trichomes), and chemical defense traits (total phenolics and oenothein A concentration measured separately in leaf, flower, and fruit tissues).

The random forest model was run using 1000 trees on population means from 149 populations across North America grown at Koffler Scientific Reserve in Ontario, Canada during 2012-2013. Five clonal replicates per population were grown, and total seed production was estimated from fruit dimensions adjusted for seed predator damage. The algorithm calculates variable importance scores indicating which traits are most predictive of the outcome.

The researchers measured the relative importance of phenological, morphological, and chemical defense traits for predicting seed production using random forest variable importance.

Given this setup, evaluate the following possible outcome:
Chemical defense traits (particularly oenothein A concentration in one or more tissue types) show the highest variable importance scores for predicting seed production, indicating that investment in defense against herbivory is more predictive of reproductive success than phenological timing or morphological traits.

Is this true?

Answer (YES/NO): NO